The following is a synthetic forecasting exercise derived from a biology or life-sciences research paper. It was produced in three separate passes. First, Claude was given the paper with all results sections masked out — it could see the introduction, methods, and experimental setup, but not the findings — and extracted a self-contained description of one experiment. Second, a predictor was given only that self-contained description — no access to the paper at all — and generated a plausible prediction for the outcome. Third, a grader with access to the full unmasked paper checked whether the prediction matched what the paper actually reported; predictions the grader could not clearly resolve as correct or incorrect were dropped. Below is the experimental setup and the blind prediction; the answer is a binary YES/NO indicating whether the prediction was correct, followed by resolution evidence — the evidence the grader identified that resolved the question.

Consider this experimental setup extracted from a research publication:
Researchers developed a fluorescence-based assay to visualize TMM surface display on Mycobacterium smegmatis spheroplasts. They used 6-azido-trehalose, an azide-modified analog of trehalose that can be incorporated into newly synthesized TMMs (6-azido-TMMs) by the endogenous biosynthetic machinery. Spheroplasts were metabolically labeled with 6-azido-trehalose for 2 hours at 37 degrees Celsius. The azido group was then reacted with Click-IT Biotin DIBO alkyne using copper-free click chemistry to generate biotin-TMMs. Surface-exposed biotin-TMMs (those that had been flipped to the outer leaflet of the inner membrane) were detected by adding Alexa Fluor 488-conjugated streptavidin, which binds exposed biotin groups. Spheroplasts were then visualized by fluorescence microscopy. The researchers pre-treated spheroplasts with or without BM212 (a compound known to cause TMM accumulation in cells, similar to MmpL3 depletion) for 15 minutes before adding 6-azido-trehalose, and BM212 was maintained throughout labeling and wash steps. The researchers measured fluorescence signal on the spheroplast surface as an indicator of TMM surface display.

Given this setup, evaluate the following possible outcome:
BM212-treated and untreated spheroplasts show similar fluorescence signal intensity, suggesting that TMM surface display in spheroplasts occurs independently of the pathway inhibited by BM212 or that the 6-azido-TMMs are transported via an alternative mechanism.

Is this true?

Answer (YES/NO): NO